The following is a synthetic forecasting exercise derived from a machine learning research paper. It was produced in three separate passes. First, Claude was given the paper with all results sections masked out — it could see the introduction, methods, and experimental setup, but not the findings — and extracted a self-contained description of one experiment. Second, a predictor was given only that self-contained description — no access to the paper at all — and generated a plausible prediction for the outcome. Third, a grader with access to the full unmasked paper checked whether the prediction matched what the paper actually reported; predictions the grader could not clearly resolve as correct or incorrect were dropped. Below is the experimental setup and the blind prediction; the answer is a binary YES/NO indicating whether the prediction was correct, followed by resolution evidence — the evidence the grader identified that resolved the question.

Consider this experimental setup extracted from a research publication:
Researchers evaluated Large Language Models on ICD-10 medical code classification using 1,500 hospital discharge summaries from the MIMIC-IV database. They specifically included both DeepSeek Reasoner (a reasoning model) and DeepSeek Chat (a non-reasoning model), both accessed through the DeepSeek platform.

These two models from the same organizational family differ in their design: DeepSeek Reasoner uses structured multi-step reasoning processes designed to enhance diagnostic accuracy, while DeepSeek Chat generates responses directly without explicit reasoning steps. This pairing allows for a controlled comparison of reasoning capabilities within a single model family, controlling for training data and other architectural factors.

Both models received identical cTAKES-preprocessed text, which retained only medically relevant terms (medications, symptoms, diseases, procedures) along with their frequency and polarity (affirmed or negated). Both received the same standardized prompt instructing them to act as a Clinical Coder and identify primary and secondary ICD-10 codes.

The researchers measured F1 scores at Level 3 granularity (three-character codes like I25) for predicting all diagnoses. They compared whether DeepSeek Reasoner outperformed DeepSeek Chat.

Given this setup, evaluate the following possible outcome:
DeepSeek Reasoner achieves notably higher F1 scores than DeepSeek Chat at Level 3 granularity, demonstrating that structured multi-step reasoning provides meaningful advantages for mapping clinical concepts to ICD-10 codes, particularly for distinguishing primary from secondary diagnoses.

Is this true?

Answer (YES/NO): NO